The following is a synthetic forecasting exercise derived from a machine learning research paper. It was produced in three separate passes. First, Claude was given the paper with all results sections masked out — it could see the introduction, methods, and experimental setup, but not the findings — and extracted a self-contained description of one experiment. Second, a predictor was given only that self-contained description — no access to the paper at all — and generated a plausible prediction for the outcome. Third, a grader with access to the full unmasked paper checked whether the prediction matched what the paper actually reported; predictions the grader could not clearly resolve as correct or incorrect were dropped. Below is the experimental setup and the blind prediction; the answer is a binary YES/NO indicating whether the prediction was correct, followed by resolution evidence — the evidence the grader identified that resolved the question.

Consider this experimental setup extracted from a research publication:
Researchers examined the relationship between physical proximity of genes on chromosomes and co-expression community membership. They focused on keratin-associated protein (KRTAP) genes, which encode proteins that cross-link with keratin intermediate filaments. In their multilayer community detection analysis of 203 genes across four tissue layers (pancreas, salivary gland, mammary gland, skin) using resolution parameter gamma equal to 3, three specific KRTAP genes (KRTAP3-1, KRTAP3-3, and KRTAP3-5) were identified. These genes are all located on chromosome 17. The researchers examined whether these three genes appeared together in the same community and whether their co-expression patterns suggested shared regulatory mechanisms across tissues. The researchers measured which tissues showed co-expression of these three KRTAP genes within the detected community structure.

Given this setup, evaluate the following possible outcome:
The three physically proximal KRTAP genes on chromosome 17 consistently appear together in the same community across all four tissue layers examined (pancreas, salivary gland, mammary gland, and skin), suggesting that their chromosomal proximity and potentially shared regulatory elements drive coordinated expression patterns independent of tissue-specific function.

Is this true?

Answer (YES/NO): NO